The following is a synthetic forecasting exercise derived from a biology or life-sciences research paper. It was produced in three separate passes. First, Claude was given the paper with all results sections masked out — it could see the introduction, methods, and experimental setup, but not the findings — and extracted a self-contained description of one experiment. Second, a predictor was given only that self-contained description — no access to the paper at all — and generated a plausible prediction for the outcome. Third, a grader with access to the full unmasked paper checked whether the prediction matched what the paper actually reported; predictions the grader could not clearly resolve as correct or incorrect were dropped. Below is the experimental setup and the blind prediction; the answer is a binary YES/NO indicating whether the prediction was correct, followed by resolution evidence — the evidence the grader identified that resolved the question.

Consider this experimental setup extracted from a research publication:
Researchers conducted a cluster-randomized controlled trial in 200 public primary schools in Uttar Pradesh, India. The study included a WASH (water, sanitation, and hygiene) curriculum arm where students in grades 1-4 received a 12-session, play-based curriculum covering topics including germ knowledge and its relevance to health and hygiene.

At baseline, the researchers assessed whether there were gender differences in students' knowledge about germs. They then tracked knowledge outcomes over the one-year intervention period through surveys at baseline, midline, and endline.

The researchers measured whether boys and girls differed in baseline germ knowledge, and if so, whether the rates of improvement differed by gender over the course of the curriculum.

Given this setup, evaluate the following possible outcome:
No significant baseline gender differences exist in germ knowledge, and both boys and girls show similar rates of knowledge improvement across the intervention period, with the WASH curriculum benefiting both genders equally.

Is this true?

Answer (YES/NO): NO